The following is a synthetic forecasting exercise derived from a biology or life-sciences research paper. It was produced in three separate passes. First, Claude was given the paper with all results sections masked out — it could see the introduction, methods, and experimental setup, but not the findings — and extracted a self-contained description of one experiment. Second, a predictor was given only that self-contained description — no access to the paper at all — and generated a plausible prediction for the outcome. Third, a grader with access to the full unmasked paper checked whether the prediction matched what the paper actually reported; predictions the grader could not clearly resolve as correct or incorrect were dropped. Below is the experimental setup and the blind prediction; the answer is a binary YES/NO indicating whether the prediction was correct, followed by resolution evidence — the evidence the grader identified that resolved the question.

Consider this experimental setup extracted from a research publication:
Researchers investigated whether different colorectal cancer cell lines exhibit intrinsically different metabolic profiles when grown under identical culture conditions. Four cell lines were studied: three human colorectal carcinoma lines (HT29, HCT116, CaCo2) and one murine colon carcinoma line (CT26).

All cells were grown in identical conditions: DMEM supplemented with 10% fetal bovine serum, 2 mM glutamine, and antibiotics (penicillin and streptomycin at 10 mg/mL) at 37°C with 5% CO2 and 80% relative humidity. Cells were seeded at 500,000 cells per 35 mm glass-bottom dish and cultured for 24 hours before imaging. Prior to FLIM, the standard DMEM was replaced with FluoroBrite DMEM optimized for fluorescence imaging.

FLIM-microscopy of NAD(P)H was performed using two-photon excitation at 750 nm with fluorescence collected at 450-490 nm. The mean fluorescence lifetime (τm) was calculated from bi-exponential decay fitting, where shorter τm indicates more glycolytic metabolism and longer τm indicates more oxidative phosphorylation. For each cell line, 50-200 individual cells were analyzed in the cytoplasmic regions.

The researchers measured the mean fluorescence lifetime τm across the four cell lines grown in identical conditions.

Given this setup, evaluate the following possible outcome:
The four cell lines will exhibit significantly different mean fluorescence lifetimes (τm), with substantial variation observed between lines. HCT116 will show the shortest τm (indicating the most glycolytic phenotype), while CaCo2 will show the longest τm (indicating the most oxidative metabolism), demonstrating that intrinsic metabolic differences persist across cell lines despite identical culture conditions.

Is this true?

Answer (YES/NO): NO